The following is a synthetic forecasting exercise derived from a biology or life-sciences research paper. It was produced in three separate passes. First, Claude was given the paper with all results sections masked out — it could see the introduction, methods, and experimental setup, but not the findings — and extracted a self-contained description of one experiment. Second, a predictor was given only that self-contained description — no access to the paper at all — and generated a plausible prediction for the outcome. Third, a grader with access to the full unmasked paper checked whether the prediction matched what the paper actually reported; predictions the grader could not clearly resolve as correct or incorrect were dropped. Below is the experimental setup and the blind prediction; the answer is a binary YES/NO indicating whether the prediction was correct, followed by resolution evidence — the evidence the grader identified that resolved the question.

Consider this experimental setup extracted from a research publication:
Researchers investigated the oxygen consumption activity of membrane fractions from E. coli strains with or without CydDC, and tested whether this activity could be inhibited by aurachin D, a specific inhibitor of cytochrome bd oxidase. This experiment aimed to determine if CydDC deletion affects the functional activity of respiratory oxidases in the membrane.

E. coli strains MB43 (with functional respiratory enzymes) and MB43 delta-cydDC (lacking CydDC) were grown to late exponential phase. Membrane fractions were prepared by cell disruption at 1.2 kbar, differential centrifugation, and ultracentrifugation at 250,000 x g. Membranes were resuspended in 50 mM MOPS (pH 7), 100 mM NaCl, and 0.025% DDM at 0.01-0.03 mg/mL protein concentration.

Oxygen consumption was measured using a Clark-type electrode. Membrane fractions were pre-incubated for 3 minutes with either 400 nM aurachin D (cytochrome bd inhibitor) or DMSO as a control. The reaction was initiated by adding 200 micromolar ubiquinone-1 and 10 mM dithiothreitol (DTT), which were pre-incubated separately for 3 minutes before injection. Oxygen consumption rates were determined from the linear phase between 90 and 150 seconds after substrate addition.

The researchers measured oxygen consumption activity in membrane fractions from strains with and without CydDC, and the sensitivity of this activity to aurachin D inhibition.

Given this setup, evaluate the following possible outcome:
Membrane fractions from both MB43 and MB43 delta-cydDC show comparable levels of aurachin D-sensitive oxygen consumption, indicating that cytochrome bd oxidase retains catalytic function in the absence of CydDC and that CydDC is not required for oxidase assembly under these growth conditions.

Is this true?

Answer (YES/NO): NO